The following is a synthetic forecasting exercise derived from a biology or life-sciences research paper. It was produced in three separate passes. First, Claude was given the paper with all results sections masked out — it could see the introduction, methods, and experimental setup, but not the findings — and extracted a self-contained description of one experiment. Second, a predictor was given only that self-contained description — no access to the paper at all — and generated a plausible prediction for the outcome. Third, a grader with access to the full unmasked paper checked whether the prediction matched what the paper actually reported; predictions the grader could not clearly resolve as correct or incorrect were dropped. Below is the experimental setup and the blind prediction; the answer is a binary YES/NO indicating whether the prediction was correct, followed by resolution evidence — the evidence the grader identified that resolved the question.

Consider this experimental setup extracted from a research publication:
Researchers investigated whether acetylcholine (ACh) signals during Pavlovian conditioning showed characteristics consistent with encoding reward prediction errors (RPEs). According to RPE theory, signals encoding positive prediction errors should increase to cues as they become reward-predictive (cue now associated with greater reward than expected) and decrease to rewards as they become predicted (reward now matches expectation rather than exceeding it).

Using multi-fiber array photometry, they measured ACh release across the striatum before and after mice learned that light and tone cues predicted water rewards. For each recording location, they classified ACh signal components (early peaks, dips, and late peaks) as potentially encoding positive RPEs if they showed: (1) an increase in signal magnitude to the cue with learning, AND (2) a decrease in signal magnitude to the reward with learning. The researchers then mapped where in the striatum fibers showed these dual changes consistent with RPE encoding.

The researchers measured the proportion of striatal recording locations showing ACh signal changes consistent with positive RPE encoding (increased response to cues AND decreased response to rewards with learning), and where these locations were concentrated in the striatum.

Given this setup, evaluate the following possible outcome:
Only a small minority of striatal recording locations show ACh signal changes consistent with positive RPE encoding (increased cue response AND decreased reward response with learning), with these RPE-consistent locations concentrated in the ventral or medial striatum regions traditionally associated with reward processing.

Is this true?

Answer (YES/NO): NO